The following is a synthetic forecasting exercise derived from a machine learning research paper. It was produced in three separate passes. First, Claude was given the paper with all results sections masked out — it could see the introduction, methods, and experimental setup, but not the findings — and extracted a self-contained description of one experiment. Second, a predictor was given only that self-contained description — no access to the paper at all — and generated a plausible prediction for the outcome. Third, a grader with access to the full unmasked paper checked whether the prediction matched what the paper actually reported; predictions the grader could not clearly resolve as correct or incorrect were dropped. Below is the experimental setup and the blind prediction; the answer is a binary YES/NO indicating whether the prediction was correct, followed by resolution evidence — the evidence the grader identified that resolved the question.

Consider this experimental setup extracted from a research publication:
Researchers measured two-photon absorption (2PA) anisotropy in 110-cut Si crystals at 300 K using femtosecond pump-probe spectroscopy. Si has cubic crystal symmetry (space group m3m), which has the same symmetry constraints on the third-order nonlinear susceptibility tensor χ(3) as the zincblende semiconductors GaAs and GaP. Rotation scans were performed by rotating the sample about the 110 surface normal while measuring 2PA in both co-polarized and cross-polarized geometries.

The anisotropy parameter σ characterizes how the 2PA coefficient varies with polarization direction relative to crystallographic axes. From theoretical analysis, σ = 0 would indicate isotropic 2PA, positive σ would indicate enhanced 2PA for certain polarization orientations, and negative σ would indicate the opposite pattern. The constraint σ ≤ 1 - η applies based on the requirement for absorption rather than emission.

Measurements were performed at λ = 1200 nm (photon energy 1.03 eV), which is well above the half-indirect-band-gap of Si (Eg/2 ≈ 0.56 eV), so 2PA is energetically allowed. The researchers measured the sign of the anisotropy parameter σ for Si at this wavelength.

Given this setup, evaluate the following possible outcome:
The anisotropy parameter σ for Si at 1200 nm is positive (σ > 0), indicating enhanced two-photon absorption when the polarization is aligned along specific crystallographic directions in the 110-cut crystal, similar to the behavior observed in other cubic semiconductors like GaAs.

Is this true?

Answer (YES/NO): NO